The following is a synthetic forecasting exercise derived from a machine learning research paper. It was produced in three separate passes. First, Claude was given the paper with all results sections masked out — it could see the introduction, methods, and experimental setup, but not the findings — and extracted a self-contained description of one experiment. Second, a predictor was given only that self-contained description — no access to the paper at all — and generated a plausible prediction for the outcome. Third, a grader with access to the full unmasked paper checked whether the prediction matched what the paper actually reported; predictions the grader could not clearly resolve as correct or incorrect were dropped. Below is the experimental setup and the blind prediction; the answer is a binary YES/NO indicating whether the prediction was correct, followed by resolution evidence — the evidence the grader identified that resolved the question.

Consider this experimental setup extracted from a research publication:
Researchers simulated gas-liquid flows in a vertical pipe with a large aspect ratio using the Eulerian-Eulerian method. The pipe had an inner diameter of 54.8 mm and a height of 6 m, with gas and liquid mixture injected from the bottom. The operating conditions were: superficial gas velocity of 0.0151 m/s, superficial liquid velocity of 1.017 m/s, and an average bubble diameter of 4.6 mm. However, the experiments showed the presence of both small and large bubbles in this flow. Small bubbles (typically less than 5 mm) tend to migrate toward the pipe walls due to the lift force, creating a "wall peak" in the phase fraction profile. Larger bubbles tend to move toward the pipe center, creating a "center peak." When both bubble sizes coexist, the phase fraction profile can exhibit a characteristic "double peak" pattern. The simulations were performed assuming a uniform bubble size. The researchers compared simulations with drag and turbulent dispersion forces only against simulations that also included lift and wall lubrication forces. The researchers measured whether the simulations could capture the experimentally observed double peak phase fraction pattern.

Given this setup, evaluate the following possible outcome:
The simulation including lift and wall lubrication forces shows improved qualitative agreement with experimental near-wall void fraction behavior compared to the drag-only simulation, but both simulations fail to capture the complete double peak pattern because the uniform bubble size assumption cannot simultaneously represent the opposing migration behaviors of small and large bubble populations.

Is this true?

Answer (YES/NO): YES